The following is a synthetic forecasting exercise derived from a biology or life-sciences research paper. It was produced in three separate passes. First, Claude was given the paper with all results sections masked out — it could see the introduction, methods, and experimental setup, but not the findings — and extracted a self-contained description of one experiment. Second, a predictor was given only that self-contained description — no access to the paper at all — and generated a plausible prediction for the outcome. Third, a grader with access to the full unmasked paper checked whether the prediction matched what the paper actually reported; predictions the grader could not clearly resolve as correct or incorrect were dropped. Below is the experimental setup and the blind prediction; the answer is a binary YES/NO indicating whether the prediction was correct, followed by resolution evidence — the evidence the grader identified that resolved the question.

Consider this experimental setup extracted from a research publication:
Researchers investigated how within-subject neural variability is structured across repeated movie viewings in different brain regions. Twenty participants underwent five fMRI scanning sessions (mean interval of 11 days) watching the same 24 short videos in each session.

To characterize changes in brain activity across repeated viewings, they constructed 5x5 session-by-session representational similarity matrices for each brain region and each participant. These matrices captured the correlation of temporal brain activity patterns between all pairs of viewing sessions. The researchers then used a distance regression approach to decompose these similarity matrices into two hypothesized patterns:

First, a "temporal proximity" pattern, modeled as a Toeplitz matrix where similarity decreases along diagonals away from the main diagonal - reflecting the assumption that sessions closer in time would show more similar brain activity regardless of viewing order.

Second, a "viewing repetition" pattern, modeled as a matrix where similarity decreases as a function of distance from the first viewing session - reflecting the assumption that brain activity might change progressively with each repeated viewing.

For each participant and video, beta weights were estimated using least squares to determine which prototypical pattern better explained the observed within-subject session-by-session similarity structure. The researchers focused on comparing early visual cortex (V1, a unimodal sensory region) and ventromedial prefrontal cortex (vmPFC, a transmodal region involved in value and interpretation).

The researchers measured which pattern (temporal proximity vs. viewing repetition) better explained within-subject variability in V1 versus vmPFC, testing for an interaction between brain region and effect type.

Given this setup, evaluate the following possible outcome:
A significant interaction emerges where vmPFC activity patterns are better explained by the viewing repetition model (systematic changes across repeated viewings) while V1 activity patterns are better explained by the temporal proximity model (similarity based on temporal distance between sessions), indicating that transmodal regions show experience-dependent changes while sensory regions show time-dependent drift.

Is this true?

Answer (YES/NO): NO